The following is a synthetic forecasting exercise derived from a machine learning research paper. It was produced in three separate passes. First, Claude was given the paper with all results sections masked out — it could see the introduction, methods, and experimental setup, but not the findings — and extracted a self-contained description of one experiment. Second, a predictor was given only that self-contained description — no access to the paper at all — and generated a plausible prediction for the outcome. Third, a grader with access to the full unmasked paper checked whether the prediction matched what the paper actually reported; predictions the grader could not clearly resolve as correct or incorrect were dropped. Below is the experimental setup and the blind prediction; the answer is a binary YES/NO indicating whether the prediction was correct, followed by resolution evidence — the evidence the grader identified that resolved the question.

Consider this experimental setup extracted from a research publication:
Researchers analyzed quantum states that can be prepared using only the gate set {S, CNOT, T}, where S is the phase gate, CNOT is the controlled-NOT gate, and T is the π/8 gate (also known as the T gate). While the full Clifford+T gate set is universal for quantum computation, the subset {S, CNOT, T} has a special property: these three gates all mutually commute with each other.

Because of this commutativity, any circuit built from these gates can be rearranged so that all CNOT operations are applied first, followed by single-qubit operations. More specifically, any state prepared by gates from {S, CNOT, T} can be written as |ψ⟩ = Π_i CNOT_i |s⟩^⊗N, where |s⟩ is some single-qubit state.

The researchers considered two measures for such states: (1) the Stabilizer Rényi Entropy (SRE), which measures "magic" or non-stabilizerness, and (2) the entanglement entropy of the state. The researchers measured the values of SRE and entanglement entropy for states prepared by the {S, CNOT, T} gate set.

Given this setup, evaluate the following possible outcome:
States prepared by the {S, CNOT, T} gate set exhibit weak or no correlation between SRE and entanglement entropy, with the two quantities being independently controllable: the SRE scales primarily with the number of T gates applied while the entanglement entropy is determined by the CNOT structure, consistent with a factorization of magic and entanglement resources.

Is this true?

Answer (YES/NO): YES